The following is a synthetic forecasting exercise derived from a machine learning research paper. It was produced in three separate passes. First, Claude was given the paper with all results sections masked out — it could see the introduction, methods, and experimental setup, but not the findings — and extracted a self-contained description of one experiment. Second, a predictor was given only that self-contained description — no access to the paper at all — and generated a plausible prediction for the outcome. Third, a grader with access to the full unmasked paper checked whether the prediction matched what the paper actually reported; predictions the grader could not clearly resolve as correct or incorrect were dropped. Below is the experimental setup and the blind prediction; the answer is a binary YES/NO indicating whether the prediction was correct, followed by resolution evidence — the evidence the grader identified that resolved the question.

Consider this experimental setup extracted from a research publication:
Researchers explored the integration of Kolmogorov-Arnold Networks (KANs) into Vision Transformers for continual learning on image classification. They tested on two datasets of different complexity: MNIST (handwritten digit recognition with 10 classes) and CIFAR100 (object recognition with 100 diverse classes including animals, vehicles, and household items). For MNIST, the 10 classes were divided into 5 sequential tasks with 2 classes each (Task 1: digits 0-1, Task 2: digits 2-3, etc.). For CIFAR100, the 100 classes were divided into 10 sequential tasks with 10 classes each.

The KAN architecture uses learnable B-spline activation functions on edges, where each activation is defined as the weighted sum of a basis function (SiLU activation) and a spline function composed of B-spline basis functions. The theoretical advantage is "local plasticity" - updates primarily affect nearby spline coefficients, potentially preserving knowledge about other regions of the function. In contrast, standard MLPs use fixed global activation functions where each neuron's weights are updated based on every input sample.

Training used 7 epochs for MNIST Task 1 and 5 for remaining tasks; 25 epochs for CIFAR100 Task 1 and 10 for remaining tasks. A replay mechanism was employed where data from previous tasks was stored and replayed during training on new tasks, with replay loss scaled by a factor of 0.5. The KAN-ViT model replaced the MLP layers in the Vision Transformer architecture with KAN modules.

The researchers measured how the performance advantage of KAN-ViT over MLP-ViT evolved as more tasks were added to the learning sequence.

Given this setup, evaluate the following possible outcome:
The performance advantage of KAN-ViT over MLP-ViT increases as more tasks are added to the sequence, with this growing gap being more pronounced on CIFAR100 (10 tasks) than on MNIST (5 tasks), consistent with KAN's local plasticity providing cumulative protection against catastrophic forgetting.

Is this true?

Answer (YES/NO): NO